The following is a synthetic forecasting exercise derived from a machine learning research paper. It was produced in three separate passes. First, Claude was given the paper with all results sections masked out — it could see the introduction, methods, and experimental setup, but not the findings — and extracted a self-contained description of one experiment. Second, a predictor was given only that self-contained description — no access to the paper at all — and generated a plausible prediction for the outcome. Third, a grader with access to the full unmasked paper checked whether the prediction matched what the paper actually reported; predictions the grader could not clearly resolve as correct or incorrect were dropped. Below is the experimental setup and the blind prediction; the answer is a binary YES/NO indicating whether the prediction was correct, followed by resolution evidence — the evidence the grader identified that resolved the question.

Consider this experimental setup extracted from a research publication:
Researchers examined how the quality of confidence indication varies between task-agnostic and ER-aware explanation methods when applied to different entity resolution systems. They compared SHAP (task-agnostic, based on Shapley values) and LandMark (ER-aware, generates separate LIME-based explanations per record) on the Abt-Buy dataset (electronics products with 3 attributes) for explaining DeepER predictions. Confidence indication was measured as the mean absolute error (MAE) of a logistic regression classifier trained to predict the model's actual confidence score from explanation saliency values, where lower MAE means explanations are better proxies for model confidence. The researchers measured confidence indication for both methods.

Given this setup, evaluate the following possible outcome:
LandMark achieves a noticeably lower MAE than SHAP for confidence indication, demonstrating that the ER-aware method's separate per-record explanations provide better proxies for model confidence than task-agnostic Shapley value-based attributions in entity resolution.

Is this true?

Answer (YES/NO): NO